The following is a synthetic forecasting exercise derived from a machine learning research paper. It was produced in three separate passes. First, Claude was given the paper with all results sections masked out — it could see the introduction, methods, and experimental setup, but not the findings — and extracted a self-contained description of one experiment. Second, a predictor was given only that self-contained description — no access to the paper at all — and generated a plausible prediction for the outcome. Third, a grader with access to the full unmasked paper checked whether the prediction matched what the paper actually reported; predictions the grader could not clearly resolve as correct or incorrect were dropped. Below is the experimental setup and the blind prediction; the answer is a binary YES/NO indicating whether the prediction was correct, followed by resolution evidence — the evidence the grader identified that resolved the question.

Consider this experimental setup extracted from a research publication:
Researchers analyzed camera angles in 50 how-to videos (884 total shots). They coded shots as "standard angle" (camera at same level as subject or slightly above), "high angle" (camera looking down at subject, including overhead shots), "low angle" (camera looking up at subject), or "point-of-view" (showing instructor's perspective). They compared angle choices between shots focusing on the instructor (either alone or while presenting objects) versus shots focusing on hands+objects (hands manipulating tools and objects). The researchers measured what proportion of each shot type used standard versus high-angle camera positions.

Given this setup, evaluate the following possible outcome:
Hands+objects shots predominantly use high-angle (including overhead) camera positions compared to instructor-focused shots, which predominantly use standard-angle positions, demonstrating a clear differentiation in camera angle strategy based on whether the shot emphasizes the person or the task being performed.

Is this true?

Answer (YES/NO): NO